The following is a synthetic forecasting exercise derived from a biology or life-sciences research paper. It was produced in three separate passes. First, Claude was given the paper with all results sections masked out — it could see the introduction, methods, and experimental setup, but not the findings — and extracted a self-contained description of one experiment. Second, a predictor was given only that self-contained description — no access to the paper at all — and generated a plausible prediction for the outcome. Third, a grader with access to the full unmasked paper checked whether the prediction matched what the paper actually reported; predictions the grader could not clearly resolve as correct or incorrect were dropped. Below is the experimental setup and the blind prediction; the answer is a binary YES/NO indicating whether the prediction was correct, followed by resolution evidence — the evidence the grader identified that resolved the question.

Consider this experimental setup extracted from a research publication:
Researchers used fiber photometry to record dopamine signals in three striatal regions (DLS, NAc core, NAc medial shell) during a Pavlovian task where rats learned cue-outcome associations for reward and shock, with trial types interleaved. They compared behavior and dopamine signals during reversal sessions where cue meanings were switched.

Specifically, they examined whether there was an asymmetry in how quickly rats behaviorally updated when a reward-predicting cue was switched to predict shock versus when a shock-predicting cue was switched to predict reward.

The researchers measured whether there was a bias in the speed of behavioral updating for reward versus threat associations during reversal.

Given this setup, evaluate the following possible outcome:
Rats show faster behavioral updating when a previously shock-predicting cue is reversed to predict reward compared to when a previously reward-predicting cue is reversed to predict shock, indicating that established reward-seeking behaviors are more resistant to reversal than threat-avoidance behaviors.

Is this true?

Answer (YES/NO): NO